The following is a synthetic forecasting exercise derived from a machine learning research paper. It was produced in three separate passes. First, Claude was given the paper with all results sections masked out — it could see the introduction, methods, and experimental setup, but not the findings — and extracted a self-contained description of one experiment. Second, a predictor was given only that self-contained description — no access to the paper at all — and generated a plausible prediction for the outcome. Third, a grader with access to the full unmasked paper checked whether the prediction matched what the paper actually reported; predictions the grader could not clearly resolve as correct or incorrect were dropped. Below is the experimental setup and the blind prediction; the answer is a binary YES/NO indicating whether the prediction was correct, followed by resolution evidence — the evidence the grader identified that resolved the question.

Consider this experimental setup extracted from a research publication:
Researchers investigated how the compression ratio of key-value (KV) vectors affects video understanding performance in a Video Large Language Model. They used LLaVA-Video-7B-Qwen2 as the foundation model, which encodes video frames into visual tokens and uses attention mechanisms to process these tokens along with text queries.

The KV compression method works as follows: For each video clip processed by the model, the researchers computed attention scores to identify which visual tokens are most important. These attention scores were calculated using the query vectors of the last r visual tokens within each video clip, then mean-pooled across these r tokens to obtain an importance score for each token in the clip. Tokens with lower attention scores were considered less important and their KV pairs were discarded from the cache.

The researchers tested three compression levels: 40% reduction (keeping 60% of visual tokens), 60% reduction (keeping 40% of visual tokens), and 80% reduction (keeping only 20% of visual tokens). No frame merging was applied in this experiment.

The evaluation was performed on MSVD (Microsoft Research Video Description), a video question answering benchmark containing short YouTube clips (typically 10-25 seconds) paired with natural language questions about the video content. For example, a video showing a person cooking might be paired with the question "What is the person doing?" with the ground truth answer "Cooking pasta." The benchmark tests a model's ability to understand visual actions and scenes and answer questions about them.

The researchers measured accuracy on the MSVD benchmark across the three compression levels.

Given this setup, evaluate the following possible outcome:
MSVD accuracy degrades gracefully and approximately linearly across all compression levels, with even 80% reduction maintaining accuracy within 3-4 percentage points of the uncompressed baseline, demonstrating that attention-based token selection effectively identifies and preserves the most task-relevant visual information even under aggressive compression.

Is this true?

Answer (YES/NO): NO